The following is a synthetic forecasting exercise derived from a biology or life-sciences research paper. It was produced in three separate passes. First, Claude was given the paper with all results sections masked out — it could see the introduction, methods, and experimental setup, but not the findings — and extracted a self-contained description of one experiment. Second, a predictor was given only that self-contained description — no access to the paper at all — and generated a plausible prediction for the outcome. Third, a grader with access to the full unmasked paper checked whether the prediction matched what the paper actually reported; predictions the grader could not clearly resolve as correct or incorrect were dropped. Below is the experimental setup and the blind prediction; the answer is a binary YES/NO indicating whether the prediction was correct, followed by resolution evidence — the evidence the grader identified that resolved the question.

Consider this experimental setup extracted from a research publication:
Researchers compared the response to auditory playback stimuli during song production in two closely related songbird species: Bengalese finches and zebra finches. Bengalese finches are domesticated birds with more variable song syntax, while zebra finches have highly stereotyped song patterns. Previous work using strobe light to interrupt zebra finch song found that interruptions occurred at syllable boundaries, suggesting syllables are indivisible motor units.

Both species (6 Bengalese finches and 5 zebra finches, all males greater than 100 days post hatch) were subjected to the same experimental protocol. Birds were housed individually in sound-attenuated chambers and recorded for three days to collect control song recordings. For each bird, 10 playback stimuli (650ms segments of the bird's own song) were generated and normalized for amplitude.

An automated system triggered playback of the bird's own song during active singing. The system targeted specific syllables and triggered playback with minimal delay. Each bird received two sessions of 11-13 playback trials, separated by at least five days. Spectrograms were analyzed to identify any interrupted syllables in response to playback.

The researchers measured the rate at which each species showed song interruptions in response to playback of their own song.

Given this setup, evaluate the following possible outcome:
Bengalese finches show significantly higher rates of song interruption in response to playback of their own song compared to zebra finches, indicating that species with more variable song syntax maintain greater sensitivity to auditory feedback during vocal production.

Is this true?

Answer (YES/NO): YES